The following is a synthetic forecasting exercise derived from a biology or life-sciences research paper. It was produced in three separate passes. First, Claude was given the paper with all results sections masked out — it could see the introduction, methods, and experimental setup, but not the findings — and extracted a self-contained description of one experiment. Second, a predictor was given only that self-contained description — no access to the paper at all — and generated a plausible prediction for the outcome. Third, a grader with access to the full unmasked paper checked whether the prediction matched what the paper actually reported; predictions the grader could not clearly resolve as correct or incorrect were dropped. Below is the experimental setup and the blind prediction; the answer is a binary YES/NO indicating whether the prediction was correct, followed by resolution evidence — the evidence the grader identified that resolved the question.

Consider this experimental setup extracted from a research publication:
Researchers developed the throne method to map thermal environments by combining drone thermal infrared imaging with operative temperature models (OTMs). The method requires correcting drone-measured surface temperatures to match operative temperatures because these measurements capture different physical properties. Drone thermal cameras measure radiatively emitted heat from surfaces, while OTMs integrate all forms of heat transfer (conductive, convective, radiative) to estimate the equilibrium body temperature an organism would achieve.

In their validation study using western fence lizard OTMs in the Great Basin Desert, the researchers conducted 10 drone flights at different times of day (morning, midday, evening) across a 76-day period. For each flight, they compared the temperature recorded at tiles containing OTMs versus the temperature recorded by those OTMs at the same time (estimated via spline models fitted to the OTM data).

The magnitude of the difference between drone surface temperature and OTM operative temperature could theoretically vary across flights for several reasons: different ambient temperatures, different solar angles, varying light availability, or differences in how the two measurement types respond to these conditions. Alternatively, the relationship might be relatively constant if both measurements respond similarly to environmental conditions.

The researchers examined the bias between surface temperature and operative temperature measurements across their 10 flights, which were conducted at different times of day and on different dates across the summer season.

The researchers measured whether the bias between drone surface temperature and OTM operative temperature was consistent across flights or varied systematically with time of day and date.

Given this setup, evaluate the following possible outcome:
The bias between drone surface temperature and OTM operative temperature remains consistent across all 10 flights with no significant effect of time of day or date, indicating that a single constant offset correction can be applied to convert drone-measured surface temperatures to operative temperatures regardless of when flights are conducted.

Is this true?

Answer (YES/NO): NO